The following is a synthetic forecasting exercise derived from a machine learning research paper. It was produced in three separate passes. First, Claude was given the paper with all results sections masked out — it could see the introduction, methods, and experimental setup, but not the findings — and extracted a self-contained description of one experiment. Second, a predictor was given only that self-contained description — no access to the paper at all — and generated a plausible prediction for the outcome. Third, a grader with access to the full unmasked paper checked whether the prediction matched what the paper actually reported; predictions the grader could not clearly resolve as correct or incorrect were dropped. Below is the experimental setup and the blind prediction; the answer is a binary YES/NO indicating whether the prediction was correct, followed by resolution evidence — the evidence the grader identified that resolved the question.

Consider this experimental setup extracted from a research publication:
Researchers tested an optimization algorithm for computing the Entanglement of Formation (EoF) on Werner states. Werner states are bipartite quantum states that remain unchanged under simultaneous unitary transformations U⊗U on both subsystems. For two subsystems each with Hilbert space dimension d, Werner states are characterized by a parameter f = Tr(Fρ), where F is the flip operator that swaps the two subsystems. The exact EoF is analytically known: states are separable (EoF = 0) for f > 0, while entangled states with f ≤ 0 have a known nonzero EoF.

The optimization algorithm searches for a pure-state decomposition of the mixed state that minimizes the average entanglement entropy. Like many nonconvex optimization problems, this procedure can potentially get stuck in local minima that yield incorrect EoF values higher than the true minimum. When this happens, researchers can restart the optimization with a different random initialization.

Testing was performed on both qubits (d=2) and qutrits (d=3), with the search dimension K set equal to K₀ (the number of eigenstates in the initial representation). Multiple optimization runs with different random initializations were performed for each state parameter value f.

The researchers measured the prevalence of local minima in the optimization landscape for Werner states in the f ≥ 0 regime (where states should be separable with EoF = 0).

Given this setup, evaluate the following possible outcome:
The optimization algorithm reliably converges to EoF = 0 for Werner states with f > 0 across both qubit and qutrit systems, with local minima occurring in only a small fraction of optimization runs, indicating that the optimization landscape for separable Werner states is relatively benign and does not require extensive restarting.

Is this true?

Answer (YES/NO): NO